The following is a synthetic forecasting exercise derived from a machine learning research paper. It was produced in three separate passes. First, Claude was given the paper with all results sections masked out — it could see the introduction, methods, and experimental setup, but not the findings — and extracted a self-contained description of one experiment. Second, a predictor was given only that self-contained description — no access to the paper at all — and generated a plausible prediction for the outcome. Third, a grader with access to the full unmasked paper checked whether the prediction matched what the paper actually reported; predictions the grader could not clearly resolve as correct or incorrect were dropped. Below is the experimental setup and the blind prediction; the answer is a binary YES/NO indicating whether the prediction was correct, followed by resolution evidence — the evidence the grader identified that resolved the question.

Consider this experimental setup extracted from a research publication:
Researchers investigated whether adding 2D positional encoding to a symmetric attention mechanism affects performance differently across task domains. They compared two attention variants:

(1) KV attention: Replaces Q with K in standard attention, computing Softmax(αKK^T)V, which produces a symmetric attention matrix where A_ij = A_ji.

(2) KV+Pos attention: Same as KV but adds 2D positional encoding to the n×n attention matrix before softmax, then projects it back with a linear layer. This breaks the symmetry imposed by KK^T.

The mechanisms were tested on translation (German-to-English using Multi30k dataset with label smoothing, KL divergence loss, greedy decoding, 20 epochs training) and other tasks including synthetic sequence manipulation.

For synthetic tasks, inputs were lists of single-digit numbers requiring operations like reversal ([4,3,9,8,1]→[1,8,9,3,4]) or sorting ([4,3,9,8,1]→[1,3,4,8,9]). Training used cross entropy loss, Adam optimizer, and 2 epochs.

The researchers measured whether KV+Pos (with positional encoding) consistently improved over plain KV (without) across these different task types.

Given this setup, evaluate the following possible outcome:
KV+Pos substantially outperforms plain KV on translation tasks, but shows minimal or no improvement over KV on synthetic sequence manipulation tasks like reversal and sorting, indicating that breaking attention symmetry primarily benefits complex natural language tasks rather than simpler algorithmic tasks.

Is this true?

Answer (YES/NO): NO